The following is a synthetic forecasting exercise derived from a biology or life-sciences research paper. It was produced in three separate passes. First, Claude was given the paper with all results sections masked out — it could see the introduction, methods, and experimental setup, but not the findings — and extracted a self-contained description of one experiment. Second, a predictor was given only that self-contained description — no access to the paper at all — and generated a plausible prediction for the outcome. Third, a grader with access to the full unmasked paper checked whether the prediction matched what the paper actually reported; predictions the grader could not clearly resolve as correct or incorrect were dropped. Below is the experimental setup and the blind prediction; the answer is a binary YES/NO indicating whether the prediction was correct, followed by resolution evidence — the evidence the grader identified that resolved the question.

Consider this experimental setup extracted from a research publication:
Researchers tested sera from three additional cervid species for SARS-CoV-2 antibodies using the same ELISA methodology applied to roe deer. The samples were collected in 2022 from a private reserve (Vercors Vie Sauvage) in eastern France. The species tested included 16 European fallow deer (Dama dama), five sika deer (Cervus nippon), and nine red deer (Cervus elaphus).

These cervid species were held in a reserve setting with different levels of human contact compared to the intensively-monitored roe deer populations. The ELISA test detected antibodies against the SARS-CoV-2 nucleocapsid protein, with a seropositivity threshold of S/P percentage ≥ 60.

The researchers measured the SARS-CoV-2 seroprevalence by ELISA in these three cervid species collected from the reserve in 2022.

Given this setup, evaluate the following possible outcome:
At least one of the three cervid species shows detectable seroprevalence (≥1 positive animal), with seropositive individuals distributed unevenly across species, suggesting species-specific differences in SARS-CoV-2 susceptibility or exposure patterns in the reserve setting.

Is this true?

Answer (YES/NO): YES